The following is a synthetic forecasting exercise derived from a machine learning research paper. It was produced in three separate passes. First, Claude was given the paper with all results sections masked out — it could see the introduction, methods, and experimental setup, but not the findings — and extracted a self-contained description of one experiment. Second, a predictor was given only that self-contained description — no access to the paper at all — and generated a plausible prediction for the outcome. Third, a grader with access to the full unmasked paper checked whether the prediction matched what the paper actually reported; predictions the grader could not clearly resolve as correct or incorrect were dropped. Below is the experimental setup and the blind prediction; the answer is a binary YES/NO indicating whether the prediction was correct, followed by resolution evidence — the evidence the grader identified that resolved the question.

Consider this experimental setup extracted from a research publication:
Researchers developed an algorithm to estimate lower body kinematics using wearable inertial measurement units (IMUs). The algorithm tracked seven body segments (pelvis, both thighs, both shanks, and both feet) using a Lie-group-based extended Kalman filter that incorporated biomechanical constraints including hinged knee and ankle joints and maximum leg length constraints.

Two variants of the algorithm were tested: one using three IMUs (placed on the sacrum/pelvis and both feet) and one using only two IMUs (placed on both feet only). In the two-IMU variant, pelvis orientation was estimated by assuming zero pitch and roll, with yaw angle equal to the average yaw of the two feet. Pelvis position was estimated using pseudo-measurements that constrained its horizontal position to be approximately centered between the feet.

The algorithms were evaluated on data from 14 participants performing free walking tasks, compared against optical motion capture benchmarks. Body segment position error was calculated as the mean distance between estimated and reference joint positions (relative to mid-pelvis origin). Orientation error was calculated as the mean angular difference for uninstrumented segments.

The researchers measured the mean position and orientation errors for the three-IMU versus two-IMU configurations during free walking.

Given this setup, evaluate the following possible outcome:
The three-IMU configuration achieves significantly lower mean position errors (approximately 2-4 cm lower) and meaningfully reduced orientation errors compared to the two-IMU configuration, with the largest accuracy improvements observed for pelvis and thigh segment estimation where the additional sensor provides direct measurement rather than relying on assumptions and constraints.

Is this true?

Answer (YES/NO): NO